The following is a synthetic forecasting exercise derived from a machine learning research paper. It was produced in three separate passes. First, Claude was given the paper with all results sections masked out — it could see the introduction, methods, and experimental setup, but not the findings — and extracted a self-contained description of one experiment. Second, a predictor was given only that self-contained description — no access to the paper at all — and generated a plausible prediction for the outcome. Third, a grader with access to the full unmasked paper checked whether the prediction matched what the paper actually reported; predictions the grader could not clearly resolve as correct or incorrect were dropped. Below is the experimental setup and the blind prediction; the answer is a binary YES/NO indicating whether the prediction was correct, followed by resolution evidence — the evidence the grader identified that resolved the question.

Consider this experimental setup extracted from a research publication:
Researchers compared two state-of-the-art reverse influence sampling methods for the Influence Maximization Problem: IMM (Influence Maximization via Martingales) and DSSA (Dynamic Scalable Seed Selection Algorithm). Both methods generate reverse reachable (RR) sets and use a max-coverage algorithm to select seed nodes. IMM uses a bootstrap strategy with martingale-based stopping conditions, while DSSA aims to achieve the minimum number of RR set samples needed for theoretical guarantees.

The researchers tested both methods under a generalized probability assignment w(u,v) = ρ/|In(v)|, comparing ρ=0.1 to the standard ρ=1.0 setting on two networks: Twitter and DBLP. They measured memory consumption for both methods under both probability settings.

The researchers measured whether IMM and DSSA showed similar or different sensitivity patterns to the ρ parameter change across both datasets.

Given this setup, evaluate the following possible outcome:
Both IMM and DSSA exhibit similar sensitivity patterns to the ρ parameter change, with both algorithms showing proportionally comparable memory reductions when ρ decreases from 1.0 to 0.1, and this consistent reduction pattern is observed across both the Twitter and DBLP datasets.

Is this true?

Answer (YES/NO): NO